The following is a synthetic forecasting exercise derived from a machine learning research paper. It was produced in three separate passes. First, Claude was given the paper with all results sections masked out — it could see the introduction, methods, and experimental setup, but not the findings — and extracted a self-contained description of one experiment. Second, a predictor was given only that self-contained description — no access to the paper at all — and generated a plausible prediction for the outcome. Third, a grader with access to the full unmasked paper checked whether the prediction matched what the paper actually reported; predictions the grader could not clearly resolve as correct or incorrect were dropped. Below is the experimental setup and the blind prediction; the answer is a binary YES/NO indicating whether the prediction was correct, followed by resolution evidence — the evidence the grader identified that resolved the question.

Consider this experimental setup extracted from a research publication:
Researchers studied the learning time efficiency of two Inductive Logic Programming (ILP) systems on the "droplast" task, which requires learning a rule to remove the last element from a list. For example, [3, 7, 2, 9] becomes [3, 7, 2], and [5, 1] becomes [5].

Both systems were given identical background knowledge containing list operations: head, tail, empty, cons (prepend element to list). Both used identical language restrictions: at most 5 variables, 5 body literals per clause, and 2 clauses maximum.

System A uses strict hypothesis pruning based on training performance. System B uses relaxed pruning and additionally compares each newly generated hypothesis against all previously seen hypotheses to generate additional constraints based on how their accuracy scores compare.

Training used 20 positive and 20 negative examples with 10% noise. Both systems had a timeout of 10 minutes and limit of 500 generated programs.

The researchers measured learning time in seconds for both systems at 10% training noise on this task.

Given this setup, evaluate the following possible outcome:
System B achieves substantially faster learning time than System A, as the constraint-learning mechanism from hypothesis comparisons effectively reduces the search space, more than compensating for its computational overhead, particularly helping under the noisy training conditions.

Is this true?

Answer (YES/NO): NO